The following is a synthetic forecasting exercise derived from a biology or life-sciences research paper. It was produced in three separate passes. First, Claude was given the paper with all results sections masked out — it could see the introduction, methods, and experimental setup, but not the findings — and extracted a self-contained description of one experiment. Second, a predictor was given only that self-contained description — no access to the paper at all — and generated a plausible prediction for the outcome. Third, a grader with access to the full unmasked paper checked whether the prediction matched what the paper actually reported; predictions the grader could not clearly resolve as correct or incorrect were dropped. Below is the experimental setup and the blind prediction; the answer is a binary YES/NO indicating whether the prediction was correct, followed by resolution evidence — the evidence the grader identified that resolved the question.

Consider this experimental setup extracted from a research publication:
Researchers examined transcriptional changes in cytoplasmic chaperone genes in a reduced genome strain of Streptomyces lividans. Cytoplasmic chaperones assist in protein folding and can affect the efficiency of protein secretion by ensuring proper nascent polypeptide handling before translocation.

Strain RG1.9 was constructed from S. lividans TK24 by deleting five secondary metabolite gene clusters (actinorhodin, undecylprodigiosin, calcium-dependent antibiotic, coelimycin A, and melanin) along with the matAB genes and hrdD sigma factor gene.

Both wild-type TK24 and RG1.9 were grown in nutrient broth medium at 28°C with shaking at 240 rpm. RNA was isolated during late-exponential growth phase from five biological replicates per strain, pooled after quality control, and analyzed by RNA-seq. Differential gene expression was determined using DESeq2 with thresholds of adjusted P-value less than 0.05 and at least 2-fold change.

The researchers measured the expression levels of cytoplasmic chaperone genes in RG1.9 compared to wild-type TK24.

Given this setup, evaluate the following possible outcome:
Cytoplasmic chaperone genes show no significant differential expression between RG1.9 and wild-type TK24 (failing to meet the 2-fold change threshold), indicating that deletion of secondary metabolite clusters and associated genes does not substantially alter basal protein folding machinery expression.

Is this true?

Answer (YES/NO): NO